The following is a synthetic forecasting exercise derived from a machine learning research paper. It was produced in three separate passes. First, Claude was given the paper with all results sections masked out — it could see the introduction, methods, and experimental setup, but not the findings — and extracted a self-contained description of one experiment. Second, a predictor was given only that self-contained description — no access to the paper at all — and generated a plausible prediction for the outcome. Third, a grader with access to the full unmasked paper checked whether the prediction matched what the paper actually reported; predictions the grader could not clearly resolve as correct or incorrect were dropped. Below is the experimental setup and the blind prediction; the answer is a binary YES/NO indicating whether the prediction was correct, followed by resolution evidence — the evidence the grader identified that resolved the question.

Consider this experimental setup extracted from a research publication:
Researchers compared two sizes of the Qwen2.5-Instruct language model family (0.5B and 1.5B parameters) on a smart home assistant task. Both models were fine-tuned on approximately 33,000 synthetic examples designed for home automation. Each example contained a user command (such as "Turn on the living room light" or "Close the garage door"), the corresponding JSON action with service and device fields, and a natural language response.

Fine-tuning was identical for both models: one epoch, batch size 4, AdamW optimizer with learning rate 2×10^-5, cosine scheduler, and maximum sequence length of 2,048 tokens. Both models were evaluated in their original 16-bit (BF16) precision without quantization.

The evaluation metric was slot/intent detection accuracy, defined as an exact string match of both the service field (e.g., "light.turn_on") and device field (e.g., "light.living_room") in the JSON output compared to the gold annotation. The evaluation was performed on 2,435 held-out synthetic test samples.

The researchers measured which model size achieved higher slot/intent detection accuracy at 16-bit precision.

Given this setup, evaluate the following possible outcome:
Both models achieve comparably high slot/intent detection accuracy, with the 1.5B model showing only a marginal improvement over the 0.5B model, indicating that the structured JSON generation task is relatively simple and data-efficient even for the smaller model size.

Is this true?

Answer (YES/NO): NO